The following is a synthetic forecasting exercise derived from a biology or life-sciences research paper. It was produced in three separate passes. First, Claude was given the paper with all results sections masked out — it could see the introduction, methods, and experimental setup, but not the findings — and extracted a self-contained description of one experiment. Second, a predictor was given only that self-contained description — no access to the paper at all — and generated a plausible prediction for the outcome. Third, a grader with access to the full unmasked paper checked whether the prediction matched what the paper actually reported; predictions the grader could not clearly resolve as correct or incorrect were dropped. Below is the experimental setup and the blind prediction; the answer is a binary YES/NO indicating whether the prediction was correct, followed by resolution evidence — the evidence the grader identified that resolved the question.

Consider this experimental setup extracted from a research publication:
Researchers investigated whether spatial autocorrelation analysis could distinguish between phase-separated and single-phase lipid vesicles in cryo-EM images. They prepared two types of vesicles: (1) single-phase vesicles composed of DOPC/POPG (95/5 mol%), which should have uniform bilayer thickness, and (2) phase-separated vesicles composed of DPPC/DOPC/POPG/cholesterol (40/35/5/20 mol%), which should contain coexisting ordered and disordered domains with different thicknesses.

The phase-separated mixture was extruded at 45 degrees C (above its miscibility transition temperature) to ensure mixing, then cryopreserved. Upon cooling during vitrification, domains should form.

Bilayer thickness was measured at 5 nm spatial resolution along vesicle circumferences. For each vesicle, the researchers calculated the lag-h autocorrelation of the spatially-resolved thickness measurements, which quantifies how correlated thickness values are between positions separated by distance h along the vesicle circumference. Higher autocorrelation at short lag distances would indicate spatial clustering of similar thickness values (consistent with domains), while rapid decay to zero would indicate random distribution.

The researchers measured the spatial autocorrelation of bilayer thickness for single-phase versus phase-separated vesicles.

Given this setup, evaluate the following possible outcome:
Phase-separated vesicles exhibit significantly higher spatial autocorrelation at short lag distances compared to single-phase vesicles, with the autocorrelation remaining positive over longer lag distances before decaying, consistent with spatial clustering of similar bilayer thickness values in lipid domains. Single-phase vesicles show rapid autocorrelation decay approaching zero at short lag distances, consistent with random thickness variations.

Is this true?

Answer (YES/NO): YES